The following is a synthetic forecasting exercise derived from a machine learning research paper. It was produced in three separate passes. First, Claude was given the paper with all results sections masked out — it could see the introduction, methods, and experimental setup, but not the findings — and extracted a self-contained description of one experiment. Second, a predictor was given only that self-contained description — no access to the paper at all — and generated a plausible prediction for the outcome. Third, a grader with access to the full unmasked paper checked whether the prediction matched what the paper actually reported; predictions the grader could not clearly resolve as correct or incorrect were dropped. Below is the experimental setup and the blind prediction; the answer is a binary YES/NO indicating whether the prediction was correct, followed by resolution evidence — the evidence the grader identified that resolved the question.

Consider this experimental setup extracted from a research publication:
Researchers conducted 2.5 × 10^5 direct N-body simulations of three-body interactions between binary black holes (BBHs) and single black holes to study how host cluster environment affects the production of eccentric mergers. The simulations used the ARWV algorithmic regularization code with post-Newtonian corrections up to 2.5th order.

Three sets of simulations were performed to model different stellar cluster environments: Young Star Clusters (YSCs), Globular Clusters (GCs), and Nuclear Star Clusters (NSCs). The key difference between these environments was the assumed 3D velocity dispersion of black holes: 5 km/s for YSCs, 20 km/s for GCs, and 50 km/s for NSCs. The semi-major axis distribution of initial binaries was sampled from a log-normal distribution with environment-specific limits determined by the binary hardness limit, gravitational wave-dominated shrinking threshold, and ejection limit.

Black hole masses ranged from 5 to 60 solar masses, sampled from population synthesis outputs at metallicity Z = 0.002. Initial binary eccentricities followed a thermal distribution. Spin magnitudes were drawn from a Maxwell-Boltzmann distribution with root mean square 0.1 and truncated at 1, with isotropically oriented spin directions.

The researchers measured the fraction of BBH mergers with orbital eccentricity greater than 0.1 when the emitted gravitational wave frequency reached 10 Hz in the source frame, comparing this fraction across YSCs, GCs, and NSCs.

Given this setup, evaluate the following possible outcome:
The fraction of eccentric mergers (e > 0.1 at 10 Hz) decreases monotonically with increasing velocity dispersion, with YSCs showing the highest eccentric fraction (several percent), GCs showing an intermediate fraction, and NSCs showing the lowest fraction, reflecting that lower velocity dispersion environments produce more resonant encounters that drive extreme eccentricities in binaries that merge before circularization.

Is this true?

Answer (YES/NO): NO